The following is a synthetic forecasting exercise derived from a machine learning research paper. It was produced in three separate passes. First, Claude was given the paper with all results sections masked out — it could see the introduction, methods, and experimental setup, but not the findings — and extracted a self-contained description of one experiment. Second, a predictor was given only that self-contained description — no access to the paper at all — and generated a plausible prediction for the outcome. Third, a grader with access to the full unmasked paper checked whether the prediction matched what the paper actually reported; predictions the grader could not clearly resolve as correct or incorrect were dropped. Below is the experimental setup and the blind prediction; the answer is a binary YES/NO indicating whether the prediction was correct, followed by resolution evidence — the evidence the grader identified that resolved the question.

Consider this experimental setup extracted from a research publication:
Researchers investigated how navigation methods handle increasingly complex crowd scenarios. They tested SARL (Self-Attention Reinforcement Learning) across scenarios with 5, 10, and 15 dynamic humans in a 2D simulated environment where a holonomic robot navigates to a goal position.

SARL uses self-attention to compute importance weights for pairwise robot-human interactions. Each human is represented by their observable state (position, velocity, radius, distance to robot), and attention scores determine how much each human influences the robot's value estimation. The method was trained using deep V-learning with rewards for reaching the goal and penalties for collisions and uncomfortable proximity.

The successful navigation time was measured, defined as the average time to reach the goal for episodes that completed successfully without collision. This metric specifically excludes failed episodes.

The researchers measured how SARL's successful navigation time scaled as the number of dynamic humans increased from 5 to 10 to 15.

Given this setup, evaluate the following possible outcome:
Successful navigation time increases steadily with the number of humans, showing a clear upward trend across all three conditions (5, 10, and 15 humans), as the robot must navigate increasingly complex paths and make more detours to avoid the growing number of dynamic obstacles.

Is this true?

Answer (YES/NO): YES